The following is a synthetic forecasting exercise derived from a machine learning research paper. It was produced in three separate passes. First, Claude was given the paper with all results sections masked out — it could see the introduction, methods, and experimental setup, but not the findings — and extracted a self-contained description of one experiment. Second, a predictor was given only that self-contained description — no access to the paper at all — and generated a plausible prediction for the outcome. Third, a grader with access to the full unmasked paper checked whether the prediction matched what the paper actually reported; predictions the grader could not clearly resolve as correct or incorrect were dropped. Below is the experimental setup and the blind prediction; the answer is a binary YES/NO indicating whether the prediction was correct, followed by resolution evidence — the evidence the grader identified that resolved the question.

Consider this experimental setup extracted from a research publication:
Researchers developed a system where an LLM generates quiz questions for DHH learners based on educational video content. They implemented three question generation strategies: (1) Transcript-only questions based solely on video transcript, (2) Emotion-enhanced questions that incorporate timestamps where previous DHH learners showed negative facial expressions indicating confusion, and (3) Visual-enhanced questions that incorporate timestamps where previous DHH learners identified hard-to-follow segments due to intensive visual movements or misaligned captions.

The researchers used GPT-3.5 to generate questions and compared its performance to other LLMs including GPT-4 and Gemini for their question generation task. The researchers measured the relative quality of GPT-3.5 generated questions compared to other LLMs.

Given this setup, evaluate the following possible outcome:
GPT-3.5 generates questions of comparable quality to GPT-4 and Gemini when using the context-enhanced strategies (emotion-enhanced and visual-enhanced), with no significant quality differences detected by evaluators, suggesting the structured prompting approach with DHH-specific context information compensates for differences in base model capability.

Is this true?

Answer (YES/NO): NO